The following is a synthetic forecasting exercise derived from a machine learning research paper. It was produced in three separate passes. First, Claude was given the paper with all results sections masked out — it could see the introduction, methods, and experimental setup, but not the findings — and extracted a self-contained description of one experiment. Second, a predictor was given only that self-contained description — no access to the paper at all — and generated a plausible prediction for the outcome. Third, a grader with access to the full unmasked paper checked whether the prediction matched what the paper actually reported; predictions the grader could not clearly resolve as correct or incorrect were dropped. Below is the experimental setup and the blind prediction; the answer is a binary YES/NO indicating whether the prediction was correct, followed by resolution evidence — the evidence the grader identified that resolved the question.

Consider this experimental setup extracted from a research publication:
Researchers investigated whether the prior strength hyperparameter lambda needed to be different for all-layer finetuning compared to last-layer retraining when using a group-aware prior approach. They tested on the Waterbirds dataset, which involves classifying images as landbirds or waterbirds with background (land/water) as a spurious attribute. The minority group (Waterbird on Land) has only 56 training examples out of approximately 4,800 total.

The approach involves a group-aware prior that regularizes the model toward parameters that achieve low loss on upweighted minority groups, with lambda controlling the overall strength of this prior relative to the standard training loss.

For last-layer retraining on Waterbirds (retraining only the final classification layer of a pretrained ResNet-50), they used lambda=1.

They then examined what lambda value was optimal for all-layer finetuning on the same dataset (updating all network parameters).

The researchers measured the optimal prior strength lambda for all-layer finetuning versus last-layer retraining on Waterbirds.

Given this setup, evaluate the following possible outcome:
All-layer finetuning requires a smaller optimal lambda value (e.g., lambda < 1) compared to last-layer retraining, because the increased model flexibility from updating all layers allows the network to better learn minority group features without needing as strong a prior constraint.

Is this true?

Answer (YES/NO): NO